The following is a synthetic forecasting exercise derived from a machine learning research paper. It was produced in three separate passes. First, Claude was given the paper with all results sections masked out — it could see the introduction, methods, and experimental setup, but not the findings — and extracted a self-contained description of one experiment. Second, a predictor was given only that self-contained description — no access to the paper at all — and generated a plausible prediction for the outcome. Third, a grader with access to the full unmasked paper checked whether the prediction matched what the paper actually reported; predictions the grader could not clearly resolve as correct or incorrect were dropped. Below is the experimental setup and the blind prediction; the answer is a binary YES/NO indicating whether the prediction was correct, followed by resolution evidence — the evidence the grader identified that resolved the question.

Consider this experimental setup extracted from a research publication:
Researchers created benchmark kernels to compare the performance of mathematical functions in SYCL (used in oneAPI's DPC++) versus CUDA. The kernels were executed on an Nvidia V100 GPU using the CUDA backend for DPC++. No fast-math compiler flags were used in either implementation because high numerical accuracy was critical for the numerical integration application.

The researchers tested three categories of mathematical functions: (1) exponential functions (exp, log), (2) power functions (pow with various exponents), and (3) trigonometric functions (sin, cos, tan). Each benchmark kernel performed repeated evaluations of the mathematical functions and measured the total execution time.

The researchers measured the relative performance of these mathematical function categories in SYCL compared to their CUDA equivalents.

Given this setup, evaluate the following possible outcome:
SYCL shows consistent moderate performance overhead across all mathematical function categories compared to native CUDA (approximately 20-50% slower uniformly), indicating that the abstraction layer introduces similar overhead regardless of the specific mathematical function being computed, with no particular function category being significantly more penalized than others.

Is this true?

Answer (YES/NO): NO